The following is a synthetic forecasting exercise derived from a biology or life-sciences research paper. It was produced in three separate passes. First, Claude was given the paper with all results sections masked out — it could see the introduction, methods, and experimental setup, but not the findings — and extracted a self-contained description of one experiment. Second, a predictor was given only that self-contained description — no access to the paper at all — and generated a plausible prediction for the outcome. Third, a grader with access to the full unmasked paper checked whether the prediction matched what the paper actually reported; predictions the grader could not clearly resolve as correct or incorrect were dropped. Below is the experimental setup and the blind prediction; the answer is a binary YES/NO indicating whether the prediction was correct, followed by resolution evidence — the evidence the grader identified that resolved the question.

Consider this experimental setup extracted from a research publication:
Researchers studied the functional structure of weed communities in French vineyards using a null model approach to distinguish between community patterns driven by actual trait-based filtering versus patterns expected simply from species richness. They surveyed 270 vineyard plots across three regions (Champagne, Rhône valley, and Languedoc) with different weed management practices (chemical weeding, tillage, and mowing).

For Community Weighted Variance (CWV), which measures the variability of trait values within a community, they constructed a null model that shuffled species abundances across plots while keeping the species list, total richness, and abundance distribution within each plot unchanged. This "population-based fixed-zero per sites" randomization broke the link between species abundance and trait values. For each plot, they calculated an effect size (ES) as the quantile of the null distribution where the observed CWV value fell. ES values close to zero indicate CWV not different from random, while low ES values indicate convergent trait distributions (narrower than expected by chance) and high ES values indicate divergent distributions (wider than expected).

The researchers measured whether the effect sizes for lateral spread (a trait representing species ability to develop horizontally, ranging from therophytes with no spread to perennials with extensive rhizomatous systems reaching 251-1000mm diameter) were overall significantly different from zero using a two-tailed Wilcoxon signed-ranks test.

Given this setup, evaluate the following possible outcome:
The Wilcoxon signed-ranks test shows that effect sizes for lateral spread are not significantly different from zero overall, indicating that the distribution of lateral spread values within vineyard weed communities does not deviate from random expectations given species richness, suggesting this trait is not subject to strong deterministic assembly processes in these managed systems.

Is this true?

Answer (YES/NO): NO